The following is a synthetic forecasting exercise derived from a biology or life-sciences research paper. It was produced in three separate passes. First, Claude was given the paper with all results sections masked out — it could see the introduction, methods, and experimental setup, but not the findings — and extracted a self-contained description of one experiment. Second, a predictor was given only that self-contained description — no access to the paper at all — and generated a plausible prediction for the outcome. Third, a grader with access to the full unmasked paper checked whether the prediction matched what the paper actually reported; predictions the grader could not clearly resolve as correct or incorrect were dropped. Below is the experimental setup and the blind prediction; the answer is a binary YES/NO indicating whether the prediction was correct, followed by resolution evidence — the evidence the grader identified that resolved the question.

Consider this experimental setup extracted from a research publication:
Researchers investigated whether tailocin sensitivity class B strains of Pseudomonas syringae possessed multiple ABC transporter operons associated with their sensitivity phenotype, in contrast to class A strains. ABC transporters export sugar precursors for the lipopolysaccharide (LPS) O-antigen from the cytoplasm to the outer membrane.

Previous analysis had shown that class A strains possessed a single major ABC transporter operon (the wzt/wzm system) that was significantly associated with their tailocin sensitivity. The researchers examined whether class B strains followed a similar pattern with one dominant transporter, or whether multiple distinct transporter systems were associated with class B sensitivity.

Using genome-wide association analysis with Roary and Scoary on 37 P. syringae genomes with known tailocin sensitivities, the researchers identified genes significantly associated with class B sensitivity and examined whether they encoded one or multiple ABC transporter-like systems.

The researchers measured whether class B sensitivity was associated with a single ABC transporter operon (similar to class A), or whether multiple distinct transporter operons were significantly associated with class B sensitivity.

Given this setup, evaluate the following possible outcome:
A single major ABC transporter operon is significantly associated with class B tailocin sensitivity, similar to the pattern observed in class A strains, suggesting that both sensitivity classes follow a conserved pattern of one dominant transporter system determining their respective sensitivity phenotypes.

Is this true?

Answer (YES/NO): NO